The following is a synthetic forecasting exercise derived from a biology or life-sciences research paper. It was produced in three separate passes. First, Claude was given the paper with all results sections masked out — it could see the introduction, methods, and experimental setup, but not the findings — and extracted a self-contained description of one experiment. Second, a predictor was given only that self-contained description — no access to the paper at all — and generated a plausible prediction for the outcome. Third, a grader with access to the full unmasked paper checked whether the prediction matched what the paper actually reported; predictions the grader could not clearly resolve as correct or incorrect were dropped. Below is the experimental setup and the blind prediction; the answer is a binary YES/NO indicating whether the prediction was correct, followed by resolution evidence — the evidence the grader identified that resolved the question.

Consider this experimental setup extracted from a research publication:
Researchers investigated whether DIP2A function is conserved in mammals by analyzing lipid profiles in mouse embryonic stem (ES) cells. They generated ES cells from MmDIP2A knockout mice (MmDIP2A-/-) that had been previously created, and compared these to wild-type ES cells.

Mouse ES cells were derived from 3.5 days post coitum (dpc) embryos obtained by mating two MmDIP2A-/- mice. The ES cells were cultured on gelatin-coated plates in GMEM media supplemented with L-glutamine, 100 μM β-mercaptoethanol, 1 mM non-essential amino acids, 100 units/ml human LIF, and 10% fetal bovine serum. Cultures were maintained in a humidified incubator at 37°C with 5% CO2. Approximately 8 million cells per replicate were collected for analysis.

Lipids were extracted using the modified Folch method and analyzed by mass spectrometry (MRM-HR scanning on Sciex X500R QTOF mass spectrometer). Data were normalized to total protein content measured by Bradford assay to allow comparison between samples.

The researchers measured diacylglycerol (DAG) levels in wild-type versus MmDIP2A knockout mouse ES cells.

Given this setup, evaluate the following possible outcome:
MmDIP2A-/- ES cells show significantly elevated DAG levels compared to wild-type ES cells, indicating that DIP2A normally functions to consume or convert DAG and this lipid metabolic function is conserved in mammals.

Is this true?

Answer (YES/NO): YES